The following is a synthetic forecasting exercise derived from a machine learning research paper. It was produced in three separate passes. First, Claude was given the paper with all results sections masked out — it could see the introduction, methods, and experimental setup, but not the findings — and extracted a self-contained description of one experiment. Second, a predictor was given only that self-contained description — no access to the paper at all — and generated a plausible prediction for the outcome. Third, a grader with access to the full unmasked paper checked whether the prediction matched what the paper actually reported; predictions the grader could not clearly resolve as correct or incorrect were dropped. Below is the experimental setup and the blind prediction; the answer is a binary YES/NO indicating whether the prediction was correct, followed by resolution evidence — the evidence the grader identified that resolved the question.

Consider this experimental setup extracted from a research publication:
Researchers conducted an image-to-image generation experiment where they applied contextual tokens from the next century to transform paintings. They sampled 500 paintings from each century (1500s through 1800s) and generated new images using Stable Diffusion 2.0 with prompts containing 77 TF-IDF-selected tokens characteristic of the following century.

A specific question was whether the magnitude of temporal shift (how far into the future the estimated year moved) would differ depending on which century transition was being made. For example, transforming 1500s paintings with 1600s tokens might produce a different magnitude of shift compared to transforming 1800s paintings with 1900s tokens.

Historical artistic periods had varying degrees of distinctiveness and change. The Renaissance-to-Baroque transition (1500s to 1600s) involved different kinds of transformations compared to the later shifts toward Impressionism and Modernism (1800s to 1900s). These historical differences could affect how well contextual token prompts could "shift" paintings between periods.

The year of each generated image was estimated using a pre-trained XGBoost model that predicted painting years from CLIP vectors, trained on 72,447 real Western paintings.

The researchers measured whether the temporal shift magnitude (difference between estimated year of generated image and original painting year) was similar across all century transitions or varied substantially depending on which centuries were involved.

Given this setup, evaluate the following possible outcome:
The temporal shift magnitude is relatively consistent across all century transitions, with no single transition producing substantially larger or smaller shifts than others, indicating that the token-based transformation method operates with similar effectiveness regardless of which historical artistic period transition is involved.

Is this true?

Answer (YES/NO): YES